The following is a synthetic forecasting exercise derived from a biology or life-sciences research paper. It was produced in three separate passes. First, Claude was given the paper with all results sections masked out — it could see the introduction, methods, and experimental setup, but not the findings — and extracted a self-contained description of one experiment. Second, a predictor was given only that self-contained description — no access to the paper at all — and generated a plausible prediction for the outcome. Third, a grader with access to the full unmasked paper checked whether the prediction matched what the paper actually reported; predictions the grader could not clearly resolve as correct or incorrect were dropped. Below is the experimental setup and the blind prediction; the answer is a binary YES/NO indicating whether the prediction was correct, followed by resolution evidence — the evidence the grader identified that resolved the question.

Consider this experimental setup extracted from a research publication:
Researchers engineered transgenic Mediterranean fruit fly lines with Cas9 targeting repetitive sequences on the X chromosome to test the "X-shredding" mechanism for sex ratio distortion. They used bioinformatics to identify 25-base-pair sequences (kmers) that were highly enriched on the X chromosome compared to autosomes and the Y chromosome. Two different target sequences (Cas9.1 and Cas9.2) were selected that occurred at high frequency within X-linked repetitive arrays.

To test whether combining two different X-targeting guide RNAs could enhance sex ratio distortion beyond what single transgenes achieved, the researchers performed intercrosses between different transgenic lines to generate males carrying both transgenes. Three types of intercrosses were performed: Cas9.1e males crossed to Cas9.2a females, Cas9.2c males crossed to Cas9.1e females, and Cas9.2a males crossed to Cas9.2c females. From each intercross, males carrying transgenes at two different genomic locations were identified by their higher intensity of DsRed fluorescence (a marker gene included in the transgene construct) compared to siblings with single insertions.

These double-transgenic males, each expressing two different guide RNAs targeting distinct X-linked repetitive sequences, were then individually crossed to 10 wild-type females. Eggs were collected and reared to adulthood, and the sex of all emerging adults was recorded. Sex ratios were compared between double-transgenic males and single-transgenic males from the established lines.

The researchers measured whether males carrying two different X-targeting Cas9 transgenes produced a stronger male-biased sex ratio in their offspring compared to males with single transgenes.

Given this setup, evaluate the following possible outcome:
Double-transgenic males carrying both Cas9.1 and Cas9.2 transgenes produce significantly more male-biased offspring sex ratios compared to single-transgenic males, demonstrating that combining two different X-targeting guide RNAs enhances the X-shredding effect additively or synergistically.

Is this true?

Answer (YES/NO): NO